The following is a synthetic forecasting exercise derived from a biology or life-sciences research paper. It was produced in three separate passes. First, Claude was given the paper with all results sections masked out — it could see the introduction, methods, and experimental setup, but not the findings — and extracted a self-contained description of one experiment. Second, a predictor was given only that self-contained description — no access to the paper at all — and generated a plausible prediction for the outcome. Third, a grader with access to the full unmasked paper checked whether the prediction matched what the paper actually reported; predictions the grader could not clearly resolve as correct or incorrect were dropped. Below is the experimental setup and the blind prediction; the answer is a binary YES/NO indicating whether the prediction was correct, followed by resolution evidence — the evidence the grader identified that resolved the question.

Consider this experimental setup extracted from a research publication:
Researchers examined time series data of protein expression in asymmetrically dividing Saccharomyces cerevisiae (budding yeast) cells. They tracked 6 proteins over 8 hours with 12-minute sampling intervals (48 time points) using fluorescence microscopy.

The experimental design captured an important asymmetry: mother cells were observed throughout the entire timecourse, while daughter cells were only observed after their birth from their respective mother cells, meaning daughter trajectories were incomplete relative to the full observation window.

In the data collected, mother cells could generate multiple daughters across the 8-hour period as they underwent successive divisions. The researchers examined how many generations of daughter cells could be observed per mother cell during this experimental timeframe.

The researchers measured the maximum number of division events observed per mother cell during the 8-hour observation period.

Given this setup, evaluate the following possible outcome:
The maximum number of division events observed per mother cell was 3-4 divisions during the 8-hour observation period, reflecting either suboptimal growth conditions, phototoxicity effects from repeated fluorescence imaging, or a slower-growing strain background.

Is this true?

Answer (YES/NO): YES